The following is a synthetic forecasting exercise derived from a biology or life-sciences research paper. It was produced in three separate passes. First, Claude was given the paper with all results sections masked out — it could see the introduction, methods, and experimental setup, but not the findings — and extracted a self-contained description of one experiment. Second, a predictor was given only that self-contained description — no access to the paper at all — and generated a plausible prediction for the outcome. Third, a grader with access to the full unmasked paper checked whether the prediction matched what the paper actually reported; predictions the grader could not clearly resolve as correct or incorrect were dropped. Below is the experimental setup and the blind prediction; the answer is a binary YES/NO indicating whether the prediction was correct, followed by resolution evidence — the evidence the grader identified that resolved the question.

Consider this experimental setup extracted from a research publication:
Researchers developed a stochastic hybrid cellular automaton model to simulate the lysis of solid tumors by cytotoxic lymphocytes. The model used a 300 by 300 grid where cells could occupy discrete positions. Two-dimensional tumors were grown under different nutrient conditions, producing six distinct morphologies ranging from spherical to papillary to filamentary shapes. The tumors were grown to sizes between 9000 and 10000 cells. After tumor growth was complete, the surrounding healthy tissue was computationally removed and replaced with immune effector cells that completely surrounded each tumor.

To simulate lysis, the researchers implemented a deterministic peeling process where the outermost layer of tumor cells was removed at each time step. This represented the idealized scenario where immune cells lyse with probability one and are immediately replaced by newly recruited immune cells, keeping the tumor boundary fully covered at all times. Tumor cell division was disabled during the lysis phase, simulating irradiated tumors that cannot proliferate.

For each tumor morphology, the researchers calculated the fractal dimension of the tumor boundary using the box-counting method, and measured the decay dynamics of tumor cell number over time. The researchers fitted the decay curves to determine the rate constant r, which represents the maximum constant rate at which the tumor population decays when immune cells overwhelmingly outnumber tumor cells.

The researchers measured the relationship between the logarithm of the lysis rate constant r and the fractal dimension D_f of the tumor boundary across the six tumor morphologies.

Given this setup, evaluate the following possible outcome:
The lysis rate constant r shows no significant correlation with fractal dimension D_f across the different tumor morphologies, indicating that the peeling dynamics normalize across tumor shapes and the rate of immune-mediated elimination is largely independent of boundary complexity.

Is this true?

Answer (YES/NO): NO